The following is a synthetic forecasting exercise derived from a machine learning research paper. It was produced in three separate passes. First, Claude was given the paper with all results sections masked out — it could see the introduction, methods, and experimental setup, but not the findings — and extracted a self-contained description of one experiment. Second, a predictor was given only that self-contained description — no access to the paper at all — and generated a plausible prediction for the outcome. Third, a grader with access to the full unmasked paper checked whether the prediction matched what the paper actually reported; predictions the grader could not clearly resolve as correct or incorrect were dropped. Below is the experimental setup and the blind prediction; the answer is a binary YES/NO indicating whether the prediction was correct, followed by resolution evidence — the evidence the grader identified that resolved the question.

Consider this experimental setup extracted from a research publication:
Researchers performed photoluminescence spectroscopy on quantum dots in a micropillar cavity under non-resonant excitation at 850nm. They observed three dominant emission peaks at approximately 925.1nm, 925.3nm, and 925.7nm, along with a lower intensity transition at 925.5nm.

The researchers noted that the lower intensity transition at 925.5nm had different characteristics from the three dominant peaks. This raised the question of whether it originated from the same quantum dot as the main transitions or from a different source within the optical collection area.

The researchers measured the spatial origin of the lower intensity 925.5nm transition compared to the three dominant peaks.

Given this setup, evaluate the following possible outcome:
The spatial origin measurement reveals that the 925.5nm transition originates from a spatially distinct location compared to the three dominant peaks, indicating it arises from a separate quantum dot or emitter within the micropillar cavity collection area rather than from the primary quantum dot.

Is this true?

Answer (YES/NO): YES